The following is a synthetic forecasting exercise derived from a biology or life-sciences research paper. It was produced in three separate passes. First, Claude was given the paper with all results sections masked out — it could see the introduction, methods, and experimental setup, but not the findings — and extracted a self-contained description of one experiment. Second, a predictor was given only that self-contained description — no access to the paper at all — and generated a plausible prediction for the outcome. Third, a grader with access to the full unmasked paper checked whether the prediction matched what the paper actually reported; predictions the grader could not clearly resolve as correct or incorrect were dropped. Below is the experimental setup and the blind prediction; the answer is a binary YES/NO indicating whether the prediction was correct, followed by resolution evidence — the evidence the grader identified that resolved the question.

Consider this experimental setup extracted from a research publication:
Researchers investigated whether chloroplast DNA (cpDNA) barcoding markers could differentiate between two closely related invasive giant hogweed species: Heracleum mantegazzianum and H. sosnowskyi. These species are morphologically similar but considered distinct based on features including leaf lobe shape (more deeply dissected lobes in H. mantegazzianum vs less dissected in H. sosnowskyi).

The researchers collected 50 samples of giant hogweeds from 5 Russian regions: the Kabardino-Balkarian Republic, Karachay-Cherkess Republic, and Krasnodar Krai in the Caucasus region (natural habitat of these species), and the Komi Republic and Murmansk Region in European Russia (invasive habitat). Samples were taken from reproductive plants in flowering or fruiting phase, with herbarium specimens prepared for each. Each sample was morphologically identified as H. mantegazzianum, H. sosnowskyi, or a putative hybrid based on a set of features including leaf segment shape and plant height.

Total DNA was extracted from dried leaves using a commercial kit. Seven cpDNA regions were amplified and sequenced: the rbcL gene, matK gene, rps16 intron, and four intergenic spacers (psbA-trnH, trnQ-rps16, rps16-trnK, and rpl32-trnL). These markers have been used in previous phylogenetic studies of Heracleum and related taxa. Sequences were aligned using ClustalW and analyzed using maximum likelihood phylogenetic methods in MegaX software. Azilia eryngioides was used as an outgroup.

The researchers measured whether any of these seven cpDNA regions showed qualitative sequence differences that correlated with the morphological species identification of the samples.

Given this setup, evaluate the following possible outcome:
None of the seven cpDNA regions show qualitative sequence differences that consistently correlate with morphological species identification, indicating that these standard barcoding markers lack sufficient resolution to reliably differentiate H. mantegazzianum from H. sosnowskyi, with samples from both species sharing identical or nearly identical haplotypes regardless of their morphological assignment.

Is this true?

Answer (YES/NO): YES